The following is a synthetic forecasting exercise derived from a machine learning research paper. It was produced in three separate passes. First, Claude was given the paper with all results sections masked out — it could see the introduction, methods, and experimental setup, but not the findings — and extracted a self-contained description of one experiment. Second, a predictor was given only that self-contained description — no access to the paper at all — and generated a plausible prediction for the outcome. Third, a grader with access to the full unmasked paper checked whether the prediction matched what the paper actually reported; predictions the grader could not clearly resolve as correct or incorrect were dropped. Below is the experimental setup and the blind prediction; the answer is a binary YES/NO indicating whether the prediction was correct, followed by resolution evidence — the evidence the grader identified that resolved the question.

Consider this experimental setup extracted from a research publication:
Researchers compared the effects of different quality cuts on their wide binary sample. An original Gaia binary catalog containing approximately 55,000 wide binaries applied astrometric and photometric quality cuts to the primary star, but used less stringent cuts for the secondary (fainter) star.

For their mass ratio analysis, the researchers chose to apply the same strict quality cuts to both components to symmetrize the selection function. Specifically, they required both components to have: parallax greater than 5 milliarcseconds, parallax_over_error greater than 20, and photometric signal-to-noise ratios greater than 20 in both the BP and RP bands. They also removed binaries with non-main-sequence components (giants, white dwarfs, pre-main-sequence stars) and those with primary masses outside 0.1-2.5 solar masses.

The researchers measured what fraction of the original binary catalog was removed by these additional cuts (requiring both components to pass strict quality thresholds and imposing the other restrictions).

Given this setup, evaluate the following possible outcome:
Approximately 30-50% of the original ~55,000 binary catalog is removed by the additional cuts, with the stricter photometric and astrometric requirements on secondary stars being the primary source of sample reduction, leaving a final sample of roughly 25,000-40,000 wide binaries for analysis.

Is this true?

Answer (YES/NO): NO